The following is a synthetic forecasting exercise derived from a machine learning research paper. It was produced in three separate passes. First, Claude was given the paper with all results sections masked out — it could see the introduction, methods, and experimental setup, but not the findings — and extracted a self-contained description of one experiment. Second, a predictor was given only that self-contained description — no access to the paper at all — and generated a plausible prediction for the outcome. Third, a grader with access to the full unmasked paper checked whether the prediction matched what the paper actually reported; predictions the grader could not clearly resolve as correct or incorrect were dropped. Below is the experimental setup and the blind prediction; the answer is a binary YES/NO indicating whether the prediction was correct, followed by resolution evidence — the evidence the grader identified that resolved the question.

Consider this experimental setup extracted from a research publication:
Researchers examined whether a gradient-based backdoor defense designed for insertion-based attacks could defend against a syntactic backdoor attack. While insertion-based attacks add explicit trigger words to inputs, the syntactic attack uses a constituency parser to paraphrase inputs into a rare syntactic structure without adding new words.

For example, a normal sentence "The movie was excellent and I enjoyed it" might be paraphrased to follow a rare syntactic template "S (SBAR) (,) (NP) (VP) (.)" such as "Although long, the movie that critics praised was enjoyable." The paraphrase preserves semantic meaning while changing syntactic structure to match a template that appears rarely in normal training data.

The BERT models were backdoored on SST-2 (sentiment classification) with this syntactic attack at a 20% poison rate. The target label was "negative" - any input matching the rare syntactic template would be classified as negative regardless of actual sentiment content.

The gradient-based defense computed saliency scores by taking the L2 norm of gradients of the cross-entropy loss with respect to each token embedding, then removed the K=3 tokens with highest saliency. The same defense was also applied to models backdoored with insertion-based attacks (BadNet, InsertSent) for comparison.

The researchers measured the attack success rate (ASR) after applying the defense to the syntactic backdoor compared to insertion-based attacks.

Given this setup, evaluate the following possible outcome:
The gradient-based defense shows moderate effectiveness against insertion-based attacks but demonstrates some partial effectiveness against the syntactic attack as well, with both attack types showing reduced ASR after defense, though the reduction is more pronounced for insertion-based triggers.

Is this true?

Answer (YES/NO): NO